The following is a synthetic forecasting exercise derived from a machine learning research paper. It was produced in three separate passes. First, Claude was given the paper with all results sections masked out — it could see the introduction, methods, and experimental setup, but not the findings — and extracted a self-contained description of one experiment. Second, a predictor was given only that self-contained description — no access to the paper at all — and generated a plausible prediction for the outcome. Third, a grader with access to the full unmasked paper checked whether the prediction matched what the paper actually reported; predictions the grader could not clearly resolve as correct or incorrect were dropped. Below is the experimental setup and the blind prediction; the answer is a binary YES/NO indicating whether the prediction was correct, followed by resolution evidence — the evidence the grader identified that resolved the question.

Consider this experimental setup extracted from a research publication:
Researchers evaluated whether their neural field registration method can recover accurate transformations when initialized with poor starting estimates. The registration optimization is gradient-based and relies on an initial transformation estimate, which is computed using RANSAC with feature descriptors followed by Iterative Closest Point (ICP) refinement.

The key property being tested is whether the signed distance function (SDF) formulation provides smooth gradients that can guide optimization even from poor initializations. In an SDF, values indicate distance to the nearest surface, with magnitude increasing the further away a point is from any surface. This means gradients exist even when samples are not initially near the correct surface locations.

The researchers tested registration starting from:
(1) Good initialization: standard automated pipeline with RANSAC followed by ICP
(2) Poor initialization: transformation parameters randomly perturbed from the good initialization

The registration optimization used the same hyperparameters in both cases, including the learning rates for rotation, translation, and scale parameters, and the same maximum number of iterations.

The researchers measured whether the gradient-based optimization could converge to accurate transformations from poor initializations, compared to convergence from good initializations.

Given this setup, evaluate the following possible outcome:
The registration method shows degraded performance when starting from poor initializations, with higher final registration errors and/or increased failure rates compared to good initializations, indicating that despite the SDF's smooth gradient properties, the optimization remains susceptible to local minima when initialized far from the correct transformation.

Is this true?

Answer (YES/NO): YES